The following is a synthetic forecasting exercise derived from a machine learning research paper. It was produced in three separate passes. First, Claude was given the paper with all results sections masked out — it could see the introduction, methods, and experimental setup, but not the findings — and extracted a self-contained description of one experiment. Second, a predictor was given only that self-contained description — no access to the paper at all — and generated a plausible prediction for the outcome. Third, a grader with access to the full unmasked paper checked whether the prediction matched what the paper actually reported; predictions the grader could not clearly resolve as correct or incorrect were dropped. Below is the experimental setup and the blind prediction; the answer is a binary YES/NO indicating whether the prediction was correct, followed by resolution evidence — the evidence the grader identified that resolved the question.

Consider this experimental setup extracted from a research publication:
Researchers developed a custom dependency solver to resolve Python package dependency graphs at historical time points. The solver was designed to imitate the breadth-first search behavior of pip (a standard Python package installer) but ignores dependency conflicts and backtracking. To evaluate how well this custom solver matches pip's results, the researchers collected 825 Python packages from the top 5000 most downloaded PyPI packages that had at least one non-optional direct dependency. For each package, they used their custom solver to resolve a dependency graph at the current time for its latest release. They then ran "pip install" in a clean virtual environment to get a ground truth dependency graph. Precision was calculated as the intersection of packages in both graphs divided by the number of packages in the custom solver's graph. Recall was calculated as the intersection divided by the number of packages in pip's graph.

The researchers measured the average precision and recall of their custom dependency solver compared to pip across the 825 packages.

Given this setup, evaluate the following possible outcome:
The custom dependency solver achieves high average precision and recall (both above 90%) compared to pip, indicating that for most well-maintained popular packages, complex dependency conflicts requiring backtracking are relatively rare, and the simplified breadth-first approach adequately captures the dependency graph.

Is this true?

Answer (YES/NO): YES